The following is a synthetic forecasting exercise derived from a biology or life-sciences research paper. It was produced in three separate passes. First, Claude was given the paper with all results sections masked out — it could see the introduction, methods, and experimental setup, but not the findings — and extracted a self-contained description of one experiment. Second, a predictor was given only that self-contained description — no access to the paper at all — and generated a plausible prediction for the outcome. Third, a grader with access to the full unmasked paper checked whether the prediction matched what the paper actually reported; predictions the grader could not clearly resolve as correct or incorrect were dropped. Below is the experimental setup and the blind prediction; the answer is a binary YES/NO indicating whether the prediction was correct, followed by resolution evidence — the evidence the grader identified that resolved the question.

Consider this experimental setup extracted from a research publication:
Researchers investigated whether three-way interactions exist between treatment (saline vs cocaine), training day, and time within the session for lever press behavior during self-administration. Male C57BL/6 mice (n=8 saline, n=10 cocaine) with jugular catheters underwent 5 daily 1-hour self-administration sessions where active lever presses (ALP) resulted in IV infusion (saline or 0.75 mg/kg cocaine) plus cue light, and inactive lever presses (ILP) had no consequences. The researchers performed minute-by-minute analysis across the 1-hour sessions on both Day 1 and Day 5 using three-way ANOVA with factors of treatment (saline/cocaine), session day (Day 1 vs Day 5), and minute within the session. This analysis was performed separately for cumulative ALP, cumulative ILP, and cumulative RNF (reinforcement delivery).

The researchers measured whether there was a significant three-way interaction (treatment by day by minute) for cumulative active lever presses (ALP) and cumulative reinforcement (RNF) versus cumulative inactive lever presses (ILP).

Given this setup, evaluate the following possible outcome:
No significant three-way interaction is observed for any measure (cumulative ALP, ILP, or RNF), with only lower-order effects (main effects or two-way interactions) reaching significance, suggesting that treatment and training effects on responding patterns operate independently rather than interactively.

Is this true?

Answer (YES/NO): NO